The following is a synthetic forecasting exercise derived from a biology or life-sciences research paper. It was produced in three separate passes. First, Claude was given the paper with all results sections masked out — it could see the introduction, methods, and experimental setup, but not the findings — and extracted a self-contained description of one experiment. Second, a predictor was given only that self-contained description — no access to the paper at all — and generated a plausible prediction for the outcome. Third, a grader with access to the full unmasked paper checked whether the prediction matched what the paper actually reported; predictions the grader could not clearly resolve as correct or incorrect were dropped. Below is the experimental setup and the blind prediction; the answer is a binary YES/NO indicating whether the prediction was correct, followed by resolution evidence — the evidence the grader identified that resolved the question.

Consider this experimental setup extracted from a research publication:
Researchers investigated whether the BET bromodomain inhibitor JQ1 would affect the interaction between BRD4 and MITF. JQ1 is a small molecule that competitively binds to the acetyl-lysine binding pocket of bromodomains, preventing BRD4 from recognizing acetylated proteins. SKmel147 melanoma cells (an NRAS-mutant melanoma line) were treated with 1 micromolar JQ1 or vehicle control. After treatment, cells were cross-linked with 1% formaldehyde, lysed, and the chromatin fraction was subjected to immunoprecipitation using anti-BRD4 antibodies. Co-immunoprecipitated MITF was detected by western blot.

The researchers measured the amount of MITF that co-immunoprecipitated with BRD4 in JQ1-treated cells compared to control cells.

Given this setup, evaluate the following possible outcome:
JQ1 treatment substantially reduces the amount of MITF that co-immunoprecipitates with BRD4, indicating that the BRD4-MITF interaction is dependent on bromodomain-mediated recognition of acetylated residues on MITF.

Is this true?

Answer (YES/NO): YES